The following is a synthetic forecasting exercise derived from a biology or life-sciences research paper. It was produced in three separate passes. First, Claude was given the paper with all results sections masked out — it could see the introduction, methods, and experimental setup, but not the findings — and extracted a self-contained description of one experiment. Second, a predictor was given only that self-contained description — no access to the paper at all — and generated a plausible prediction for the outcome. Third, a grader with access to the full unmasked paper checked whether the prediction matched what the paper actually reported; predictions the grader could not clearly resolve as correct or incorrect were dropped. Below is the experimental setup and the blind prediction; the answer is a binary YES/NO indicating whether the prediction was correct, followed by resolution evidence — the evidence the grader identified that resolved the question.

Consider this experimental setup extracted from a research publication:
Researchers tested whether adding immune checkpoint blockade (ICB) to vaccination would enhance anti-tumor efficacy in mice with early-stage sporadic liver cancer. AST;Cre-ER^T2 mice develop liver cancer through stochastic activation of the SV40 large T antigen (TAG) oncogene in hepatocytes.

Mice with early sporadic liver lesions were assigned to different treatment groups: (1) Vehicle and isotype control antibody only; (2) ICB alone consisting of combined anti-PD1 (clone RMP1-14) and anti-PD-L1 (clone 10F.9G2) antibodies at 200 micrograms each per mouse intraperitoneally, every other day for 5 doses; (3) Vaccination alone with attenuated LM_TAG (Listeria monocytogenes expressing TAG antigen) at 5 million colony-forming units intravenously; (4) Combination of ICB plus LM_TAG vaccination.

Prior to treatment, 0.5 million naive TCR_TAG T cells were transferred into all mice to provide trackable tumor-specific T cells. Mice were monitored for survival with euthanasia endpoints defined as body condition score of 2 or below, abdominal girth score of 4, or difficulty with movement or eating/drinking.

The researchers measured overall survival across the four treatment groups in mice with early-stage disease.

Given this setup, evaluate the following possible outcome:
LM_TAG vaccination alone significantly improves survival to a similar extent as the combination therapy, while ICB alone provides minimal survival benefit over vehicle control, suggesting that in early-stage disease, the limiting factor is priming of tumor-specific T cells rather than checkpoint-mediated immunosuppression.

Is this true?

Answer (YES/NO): YES